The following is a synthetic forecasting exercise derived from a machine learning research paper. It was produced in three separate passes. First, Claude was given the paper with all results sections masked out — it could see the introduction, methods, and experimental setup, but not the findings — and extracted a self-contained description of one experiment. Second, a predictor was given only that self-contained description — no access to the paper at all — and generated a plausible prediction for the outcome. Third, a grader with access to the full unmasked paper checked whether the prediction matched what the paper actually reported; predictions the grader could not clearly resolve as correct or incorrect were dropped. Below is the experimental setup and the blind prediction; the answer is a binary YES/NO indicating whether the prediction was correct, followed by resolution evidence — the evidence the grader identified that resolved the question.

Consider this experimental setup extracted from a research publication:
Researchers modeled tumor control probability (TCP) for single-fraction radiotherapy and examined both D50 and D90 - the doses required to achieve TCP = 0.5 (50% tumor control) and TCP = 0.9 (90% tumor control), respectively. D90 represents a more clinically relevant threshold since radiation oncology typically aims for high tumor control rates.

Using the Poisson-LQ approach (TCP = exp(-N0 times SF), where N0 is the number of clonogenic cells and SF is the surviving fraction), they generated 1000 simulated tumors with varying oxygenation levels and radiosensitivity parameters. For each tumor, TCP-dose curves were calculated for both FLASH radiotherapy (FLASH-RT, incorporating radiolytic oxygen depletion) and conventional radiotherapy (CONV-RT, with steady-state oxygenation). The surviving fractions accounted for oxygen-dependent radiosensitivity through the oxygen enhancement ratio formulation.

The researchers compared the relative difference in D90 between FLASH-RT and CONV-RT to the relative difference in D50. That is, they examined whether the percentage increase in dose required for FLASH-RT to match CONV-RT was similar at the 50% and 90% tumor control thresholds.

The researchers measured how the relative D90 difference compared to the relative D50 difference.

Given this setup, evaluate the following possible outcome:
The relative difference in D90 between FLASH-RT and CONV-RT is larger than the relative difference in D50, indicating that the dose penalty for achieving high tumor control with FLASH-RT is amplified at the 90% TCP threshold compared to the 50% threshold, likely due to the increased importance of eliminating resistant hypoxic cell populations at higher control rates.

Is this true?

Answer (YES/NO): NO